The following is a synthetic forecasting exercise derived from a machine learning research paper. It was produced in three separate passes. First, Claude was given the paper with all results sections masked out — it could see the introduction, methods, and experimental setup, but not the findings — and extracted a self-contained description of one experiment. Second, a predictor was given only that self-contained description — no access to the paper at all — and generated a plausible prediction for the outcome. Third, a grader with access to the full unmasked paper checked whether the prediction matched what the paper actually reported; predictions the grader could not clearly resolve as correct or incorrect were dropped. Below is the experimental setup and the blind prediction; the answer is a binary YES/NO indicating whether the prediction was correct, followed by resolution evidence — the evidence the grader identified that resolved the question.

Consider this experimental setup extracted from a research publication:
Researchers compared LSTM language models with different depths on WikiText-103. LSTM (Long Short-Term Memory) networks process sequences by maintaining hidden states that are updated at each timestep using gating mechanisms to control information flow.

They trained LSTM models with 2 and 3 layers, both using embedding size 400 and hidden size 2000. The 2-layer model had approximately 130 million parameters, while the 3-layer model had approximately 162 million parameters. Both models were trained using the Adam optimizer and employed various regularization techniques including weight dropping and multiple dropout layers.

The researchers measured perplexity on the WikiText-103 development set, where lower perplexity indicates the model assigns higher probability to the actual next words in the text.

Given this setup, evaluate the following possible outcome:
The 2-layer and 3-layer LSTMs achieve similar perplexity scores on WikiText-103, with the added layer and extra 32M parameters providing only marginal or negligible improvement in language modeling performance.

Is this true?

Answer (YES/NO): NO